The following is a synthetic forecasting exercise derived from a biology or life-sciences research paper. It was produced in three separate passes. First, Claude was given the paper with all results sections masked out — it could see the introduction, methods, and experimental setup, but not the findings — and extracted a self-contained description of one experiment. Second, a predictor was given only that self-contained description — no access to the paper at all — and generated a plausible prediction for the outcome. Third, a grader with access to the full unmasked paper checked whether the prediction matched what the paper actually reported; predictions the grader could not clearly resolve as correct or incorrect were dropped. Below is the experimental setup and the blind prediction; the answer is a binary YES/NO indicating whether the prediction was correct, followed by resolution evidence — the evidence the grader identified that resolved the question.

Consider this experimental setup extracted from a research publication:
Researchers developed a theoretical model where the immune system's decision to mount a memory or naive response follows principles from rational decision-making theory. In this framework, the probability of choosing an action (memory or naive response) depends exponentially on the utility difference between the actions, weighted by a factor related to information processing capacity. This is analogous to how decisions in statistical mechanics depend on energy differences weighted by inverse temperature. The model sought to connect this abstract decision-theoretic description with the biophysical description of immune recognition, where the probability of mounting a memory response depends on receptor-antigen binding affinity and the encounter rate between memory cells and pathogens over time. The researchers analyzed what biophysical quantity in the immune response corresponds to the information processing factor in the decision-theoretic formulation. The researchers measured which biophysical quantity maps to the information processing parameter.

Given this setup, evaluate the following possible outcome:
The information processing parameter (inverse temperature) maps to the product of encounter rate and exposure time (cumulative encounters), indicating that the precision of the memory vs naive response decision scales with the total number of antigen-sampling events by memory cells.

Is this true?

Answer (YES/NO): YES